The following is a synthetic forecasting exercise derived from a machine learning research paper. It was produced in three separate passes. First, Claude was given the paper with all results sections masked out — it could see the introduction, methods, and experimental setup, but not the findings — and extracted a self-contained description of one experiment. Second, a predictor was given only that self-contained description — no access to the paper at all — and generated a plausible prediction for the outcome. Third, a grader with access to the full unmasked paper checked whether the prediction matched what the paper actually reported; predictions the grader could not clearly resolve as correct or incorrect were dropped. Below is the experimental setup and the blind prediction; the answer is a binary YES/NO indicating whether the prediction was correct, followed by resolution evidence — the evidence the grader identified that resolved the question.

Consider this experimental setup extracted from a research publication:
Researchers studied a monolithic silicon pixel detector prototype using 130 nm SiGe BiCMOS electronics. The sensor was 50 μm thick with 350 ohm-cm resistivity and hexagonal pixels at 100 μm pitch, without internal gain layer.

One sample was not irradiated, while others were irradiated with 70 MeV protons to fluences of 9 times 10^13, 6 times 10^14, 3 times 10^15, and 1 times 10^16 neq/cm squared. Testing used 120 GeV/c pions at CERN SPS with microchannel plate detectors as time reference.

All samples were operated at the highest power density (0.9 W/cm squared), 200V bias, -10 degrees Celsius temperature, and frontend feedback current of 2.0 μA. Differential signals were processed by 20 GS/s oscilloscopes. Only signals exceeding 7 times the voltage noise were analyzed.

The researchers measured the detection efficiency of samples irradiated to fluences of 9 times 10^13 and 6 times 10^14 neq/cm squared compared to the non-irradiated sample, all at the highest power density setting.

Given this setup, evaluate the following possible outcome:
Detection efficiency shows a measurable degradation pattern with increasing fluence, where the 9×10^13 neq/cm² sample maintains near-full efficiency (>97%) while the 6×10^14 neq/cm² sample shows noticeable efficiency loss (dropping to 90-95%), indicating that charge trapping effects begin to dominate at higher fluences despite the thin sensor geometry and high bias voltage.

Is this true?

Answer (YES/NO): NO